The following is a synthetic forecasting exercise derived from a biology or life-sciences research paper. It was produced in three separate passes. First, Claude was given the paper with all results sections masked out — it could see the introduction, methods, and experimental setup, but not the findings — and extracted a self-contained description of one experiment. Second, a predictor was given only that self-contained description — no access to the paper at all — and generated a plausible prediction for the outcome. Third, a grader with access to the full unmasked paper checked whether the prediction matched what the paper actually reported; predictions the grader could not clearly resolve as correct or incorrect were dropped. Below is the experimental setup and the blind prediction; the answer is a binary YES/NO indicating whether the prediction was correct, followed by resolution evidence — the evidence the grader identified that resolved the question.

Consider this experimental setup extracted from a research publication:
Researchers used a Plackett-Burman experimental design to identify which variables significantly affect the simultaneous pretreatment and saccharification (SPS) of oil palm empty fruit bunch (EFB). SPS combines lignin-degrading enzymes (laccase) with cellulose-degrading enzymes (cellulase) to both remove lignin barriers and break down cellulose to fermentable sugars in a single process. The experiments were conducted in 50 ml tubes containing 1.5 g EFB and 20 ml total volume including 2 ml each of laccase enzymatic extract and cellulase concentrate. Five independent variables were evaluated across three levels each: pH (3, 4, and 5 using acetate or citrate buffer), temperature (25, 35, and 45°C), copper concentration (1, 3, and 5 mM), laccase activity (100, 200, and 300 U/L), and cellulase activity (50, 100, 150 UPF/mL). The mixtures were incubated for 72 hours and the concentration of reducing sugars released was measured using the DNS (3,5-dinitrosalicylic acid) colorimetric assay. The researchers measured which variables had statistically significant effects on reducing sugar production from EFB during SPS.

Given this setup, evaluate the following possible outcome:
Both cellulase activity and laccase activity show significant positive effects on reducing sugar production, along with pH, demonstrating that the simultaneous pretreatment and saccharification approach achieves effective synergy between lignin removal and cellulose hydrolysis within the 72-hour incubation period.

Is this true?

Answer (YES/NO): NO